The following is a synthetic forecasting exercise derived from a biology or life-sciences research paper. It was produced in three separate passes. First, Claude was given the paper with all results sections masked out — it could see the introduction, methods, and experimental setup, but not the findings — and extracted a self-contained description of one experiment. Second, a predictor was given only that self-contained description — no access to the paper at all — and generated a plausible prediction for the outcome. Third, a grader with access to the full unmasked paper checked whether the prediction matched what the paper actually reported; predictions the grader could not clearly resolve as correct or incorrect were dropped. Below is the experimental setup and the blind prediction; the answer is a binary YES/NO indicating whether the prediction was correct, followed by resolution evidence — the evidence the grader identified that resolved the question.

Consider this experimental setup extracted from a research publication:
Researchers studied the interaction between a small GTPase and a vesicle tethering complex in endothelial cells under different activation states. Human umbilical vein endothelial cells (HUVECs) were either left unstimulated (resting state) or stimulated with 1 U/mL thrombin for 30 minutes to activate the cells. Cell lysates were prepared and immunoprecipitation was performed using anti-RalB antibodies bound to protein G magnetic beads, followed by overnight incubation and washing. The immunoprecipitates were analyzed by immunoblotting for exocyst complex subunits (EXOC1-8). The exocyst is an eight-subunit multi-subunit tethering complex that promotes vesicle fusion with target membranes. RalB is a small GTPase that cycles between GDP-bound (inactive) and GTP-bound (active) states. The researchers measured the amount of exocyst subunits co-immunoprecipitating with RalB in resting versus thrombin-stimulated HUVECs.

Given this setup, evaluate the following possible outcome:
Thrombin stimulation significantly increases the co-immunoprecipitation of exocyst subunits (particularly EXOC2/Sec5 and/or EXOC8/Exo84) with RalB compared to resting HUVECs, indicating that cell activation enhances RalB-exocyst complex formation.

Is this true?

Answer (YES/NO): NO